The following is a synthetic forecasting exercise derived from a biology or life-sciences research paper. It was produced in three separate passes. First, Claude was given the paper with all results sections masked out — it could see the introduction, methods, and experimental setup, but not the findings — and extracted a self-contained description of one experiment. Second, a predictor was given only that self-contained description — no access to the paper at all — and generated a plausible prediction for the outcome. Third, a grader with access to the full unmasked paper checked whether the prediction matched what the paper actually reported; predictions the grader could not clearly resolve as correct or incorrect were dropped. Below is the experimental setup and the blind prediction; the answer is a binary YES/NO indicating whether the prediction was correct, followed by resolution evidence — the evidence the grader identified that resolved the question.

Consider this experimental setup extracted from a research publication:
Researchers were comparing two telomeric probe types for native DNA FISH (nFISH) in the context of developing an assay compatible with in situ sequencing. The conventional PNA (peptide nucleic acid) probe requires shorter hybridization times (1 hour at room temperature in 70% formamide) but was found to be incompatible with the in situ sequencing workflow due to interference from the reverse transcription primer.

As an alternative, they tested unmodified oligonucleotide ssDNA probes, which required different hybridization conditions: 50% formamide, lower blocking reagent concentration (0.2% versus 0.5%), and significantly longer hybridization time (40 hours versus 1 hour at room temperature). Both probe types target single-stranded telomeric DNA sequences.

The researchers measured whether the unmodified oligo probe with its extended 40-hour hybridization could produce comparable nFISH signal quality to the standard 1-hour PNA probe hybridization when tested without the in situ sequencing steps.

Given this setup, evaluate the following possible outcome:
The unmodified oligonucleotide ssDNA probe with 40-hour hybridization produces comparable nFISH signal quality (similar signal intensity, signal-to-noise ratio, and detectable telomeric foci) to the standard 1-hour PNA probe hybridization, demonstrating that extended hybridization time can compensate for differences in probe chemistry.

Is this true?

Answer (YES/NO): NO